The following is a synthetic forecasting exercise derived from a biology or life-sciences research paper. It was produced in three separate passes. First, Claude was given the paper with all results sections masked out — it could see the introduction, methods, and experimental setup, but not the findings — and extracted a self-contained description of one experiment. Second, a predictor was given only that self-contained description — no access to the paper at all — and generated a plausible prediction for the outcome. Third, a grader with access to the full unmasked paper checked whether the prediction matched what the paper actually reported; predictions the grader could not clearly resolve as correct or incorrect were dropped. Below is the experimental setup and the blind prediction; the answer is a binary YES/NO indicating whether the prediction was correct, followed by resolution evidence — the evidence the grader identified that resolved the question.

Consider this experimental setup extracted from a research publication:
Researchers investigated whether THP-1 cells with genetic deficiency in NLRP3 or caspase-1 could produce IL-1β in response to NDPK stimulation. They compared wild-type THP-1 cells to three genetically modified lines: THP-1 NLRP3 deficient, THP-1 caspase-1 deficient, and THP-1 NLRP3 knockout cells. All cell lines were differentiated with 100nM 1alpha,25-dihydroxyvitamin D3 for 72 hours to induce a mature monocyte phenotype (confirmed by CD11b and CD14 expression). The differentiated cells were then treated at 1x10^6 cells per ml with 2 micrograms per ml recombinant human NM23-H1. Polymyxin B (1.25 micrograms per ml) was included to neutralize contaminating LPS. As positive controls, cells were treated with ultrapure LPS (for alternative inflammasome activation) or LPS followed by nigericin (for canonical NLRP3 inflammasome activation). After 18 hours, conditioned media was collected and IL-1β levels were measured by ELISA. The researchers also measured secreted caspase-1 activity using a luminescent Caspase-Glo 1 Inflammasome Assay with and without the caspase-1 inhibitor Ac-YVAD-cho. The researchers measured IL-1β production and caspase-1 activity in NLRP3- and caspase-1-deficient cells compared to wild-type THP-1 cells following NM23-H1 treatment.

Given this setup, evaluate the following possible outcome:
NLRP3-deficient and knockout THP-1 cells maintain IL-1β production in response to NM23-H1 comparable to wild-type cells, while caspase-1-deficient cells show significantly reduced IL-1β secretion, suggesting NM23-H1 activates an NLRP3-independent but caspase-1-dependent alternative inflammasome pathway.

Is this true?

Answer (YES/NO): NO